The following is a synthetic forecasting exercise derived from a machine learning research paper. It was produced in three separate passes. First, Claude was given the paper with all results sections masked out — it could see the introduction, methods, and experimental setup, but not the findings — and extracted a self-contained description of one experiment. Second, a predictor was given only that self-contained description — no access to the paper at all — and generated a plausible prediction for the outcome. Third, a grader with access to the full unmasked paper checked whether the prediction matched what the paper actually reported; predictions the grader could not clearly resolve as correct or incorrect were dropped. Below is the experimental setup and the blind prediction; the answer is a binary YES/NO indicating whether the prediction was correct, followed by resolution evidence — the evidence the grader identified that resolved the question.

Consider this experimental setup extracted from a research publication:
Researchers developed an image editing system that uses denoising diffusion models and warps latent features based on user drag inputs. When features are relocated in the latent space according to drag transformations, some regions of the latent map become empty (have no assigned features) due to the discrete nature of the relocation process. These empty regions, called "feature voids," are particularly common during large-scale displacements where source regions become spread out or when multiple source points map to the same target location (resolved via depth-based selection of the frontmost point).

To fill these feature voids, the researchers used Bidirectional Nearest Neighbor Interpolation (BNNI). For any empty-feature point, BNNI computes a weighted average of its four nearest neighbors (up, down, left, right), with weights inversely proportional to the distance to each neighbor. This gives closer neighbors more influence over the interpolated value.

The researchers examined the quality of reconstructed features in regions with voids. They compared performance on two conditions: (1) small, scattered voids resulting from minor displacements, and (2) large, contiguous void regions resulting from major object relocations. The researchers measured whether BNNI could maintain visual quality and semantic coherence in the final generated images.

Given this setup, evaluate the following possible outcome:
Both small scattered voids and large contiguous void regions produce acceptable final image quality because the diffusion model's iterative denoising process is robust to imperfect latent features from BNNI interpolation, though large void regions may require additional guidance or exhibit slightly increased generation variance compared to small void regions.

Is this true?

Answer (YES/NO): NO